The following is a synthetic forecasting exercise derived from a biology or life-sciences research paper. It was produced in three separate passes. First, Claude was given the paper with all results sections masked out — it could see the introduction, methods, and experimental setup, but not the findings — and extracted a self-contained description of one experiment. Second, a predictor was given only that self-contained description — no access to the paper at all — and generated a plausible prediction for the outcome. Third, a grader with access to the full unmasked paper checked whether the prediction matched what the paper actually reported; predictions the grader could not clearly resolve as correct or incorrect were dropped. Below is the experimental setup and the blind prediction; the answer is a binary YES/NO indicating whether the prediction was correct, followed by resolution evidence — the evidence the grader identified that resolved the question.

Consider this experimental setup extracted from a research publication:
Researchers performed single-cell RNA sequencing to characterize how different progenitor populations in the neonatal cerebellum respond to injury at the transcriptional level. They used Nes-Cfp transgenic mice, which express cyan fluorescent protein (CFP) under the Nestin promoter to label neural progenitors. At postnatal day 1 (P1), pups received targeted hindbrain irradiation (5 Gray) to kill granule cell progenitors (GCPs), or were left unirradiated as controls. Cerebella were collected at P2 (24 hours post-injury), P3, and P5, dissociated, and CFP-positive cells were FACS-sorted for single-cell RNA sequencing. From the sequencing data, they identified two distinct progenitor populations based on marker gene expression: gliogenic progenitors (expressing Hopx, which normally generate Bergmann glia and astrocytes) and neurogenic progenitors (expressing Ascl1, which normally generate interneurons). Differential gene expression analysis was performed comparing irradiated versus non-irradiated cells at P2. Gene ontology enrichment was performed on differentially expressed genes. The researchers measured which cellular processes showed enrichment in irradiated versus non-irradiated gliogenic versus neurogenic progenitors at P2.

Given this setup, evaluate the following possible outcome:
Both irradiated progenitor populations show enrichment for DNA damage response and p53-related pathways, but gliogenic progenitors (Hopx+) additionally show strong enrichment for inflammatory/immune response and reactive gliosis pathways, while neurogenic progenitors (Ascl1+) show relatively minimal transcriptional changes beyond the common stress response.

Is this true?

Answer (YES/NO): NO